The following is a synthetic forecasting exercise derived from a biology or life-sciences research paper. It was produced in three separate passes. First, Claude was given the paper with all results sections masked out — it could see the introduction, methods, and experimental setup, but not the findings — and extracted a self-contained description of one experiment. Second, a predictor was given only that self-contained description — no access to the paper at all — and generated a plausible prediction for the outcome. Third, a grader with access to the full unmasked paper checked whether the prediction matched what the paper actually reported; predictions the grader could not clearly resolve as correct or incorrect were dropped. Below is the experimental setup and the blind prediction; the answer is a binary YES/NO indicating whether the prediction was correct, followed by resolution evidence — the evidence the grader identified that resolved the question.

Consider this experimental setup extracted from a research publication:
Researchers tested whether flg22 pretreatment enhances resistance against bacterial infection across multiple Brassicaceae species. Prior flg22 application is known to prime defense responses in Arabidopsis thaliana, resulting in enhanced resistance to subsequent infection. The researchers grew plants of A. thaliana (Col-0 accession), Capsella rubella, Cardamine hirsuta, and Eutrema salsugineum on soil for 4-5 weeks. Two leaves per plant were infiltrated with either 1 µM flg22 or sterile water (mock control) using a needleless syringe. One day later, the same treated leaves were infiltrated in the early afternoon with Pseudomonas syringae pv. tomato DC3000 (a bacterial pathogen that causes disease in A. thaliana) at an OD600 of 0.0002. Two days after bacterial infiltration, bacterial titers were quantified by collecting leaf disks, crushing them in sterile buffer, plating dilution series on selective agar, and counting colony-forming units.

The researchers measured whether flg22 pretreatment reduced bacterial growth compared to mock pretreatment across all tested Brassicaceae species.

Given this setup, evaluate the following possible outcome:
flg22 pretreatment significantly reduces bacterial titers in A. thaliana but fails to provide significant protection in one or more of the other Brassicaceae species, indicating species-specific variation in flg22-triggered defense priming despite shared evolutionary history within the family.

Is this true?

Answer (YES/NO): YES